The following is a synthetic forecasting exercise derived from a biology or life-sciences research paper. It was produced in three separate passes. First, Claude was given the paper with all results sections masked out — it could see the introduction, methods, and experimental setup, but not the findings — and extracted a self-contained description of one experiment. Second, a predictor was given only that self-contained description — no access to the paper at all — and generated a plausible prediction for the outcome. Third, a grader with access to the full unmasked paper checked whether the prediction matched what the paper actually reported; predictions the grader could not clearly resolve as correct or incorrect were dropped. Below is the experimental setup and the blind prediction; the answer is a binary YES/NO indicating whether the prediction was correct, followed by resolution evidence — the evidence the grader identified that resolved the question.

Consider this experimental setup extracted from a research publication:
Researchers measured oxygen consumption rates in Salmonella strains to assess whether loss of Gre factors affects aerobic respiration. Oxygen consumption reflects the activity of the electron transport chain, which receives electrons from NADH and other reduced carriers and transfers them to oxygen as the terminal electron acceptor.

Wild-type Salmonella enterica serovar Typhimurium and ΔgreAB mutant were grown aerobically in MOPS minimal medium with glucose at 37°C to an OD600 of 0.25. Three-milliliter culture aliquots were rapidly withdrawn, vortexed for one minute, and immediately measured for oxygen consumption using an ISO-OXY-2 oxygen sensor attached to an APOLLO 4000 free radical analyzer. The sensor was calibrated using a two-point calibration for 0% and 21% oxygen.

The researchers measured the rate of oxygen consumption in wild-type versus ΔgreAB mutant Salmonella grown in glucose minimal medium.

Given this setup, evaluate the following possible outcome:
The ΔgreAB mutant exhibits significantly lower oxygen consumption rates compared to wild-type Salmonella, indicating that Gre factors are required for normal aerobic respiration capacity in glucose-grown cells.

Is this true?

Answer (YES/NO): YES